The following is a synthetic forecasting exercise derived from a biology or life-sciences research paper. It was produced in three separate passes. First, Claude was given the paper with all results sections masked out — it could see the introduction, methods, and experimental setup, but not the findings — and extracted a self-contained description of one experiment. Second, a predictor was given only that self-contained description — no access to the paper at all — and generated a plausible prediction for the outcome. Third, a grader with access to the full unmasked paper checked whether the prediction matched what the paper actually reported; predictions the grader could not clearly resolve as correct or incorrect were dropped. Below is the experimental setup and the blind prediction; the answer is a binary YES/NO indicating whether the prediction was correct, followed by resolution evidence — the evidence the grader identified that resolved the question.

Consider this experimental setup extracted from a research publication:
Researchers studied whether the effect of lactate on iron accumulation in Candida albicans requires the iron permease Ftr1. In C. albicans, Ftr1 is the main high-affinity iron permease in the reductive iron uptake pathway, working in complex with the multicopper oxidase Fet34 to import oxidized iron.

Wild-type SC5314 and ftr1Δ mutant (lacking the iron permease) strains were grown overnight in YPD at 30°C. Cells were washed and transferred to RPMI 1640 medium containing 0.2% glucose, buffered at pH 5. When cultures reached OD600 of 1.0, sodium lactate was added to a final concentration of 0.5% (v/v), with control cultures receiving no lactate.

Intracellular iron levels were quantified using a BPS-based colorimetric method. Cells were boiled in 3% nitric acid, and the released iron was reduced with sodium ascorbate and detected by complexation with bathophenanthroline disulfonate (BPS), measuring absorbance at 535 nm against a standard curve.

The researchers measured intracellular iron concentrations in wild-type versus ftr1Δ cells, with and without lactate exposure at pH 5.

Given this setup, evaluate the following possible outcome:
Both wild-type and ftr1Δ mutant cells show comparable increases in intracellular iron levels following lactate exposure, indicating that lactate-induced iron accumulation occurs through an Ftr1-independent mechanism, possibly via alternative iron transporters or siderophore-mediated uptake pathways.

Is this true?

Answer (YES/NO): NO